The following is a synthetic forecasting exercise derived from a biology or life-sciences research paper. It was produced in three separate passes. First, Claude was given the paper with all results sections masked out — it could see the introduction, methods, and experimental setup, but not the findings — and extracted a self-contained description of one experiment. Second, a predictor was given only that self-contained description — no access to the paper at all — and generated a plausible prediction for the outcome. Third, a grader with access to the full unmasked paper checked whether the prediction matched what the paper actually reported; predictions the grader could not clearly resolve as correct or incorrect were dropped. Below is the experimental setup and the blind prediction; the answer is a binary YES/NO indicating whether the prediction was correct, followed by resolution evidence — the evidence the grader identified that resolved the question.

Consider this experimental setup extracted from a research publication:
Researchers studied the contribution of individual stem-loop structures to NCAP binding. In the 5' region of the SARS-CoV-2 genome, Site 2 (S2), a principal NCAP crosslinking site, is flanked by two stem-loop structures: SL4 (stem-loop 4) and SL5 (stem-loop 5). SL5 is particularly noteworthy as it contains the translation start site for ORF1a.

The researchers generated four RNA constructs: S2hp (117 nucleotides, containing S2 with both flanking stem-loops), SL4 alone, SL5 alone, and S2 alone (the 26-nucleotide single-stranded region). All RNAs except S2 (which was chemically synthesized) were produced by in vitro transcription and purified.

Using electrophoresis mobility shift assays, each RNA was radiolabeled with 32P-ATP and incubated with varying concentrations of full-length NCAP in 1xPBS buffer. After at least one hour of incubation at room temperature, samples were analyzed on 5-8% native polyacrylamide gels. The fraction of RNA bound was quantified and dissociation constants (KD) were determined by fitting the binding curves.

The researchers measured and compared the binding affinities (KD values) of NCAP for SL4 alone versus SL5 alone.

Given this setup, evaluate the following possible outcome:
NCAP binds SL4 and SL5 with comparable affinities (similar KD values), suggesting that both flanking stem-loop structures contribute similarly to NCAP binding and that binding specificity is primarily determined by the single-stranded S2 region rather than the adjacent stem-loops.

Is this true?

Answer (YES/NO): NO